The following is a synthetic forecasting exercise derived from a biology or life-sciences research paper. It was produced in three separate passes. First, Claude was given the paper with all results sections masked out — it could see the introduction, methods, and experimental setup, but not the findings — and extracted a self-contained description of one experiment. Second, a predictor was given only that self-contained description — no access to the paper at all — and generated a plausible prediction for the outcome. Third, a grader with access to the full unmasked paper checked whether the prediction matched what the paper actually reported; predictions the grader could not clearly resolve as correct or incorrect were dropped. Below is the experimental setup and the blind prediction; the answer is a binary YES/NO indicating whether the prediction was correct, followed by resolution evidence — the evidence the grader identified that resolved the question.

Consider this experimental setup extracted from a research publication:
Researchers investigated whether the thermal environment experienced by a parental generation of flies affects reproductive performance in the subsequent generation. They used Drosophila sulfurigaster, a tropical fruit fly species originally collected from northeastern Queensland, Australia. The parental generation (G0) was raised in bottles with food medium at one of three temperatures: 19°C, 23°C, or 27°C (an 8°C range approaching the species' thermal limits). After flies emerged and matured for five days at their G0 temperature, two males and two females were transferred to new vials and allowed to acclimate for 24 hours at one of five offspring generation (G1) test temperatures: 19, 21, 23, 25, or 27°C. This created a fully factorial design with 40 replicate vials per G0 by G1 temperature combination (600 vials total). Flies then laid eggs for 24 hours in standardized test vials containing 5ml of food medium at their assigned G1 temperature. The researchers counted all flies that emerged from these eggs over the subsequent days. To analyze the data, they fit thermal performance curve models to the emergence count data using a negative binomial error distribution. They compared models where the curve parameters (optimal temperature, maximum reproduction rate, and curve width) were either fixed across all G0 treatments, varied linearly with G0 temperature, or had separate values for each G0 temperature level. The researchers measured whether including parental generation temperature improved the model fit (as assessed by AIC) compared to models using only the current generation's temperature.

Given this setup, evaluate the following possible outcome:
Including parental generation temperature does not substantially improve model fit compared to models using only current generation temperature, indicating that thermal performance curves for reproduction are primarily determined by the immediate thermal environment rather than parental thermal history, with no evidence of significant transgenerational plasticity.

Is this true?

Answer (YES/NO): NO